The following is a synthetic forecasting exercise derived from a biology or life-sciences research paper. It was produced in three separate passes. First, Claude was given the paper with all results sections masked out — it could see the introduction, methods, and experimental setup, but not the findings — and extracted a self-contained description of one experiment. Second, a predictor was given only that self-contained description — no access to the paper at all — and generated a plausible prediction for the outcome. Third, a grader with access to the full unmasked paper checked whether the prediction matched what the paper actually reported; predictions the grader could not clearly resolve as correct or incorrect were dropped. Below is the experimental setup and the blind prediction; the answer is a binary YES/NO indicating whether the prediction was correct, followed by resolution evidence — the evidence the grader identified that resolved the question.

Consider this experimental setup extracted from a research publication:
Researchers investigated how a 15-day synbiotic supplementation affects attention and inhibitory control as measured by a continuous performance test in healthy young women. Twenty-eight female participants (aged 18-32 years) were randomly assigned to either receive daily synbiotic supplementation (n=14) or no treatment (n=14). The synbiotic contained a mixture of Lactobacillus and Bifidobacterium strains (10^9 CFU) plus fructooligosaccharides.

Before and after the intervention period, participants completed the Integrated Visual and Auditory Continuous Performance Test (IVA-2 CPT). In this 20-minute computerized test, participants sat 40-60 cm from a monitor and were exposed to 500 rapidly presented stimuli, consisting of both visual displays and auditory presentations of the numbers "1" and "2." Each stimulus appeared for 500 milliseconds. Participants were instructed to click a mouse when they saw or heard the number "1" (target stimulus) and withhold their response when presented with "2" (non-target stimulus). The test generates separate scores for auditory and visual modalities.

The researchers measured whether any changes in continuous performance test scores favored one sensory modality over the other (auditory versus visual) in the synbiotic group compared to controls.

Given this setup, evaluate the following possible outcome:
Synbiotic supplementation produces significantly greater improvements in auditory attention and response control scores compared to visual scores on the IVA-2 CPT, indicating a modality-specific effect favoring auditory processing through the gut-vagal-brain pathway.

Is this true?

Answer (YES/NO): NO